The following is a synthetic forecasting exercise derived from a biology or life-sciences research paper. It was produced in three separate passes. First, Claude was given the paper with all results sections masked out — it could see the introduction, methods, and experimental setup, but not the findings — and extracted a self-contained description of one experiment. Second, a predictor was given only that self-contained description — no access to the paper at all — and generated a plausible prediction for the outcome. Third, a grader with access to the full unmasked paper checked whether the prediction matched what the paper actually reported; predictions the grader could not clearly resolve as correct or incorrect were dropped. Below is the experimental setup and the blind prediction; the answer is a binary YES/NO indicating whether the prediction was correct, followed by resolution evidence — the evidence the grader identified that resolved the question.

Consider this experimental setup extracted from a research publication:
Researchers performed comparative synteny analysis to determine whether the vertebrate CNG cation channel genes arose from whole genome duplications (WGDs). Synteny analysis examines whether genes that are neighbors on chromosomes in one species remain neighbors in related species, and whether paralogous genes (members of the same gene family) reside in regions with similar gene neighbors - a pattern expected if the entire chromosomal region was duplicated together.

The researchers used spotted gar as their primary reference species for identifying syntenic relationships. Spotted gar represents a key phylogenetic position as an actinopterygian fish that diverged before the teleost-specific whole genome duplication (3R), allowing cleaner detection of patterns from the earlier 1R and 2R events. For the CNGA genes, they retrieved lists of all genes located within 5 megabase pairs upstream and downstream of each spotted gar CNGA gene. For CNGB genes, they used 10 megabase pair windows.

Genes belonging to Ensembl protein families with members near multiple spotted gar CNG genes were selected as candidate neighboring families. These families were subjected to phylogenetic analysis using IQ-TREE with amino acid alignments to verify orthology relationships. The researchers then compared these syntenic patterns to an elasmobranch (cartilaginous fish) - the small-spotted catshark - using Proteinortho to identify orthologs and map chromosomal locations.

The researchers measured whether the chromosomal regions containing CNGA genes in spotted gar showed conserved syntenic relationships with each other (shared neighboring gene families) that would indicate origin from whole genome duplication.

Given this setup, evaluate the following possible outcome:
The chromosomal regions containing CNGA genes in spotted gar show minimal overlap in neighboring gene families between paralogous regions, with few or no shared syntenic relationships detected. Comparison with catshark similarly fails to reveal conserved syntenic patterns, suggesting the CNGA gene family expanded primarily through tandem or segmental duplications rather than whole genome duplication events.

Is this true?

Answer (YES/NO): NO